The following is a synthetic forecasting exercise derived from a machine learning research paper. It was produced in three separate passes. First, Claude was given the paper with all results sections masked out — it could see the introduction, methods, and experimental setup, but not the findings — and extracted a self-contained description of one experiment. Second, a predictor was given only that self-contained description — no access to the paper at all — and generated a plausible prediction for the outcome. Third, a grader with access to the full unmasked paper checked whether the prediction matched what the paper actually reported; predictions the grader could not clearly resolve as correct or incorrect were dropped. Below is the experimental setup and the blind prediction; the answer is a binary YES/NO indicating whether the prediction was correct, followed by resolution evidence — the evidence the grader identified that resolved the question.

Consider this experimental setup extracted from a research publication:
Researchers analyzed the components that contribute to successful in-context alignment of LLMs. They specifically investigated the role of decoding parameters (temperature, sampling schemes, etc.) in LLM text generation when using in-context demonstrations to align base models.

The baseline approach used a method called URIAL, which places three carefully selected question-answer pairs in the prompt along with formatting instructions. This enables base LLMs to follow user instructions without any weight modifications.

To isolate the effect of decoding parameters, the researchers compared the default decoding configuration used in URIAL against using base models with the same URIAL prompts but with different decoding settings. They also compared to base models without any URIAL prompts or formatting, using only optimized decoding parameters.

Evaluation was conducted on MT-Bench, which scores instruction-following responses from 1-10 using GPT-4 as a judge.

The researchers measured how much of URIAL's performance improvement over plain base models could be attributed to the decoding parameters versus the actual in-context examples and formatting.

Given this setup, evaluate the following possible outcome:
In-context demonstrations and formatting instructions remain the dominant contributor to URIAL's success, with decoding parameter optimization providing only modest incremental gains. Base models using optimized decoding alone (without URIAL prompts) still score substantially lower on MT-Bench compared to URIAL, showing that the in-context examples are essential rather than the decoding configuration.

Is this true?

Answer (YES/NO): NO